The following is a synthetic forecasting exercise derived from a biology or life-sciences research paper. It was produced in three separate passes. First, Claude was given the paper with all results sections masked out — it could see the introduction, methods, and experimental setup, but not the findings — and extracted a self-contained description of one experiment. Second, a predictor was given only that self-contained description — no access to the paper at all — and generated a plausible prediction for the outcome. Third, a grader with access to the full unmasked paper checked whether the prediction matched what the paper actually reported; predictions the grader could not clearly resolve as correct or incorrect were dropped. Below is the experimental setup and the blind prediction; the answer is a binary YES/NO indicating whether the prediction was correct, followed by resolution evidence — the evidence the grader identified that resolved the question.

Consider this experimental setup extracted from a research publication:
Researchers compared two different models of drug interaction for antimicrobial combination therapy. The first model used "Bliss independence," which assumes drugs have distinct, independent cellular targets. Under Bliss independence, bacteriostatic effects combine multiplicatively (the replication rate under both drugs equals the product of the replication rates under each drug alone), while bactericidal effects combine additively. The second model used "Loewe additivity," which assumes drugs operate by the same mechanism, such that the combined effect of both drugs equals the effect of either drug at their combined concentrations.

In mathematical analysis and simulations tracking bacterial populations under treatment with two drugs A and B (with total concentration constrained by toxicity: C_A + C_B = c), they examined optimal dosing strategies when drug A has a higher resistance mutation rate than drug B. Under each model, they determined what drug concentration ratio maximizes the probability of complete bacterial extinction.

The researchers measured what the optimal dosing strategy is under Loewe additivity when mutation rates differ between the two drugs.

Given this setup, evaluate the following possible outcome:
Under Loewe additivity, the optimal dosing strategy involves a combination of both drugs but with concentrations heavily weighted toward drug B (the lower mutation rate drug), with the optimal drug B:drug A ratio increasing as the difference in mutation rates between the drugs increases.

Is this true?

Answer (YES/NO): NO